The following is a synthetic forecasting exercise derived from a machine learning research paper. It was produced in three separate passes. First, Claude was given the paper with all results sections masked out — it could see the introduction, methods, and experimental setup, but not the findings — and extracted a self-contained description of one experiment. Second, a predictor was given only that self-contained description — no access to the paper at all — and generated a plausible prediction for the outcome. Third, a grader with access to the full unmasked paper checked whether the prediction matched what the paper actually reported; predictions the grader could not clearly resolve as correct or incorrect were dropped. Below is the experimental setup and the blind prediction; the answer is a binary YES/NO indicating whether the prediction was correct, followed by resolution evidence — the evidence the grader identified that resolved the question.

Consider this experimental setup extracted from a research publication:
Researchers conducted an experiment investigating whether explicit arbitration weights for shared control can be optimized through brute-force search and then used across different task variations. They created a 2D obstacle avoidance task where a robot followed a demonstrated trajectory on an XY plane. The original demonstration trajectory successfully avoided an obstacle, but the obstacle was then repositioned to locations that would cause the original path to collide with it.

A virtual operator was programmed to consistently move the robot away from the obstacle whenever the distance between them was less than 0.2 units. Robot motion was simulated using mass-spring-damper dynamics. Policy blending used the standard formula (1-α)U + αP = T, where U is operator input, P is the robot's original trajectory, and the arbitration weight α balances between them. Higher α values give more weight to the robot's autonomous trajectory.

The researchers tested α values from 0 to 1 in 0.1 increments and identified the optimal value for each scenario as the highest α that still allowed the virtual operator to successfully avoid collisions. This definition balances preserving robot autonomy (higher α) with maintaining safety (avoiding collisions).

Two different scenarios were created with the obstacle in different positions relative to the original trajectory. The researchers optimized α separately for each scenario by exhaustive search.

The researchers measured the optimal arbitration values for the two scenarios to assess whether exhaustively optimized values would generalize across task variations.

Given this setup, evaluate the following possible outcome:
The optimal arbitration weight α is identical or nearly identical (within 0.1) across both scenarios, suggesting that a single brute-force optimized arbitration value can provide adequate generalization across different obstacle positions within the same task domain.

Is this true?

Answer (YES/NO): NO